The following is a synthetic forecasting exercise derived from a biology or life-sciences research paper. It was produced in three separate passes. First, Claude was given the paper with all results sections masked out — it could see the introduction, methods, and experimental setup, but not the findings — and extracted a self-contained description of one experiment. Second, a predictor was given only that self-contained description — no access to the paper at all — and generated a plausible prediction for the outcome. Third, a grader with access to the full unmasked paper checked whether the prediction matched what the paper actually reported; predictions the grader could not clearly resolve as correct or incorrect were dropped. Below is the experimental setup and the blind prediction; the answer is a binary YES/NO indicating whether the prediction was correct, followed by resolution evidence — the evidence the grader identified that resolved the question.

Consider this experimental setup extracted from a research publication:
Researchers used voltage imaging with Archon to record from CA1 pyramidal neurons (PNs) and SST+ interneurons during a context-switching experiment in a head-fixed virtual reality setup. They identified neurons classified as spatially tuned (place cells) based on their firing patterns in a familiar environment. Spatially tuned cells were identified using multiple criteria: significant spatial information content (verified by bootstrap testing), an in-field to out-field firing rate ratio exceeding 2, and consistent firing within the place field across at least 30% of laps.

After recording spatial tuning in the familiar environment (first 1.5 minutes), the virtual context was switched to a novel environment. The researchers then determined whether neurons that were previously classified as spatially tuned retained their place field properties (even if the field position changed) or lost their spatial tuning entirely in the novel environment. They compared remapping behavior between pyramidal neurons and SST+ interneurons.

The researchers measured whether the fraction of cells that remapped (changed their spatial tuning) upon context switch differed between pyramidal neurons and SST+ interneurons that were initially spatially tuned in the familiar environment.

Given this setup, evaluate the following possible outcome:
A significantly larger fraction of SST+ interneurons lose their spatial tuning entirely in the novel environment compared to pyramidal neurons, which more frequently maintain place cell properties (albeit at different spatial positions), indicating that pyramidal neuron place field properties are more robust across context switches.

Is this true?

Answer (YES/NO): NO